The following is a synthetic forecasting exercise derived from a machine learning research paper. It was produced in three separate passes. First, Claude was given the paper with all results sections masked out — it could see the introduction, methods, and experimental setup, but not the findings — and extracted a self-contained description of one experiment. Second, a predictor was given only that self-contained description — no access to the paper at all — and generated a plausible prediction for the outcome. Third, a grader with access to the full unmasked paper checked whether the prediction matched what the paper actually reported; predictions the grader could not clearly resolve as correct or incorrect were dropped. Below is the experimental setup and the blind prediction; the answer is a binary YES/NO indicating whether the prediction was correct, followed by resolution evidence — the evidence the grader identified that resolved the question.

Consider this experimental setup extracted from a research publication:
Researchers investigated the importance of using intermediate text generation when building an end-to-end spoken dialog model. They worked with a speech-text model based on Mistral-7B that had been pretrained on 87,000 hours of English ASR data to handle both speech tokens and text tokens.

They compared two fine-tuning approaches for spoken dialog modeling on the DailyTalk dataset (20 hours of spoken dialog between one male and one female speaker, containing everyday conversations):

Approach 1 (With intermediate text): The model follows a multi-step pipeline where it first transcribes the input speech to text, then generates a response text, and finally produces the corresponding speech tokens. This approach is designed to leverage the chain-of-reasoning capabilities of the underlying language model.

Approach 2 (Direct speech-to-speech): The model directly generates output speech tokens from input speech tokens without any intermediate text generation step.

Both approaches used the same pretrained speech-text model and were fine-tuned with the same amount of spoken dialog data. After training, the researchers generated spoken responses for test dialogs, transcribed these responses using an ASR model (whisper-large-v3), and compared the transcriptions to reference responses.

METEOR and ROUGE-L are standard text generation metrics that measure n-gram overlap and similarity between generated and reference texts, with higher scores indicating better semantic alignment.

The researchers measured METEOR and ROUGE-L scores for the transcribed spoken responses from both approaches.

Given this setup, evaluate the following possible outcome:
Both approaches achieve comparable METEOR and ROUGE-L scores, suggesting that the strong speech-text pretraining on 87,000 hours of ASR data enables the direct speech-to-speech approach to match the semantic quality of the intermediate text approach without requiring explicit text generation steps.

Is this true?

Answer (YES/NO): NO